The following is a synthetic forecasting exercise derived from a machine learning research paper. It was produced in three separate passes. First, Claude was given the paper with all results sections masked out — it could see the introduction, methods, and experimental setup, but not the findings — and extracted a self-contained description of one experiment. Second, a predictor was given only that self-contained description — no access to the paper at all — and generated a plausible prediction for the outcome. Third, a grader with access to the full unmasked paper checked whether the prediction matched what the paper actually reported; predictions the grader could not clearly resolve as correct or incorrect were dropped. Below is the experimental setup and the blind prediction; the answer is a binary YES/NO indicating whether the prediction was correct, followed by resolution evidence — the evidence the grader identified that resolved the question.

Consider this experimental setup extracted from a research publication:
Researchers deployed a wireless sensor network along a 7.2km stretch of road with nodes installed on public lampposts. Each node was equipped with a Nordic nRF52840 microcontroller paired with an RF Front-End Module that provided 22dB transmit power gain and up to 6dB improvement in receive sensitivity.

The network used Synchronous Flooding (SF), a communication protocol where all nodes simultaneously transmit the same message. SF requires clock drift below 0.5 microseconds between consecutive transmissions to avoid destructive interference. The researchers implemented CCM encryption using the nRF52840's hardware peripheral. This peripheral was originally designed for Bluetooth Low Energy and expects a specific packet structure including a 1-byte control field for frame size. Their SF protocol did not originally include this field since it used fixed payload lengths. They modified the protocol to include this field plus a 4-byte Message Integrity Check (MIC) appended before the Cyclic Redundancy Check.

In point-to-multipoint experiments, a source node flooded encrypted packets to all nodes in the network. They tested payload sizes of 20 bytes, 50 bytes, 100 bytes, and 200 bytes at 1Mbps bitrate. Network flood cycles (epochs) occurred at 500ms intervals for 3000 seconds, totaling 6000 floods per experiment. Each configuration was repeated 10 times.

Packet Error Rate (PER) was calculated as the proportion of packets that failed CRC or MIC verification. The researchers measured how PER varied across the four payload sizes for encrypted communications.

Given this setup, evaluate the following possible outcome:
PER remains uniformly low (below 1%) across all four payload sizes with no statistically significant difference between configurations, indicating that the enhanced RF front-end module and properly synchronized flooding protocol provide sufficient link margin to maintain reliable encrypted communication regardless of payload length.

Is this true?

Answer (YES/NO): NO